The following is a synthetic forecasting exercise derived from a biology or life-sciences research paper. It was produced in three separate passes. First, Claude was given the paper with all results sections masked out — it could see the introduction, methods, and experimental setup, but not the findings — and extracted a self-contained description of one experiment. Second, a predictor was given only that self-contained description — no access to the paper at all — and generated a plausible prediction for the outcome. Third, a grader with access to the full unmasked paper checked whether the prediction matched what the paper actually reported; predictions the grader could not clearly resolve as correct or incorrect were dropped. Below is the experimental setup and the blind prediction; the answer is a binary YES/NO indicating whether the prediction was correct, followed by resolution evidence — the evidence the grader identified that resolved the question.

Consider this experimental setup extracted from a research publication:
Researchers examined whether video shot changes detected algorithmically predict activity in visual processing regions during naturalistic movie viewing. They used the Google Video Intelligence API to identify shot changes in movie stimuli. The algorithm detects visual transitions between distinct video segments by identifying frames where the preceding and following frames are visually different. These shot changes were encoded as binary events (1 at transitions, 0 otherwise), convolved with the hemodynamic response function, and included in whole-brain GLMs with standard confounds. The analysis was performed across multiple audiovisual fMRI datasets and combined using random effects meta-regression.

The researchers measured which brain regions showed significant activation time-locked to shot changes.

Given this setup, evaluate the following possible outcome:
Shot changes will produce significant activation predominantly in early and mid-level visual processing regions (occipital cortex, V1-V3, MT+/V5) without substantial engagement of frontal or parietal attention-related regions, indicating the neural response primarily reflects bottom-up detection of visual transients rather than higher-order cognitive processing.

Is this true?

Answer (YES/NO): NO